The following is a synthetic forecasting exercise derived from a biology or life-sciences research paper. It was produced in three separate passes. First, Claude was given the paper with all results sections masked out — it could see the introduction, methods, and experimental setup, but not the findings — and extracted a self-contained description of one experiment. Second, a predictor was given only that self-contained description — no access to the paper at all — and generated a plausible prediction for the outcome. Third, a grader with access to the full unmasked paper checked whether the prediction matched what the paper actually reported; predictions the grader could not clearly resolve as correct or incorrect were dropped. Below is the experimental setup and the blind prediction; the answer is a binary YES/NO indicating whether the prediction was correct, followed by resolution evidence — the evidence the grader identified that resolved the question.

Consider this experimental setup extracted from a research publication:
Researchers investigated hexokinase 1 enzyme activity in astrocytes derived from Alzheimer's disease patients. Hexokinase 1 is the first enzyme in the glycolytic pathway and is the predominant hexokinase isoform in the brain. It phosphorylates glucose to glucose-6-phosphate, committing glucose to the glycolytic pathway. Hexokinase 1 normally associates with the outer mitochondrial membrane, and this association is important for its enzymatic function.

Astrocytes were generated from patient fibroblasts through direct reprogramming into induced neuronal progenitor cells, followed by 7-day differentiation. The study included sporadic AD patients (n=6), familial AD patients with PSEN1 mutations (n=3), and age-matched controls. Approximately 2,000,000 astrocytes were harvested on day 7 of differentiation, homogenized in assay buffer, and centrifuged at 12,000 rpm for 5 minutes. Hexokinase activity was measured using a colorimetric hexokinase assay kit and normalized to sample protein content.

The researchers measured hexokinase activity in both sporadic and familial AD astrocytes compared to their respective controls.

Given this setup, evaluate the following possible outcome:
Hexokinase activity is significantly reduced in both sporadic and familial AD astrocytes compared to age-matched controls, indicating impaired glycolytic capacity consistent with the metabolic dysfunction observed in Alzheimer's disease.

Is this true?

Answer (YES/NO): YES